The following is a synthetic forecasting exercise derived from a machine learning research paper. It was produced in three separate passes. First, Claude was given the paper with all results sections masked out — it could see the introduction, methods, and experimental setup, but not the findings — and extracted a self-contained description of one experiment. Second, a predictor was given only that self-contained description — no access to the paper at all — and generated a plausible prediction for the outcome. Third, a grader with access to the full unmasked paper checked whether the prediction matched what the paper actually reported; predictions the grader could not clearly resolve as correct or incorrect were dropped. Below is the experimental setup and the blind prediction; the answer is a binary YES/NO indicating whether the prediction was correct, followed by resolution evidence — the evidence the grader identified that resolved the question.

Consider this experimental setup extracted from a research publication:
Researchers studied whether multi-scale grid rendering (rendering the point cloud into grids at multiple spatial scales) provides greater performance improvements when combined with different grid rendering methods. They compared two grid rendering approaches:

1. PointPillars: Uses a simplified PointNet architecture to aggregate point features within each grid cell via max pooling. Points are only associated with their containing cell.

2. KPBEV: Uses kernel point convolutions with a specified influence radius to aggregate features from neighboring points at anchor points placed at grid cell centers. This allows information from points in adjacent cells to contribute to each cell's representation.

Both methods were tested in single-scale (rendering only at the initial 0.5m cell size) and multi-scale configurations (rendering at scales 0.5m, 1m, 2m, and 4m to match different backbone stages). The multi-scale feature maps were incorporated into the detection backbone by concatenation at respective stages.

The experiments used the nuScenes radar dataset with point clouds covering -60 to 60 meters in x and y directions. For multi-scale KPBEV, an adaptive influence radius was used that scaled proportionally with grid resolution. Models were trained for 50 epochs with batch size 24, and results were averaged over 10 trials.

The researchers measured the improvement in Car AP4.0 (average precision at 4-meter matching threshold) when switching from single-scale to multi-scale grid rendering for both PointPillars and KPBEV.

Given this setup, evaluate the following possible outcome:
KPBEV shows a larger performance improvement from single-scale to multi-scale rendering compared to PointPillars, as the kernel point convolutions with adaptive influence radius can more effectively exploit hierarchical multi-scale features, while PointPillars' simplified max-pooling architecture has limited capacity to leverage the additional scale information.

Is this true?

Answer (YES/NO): YES